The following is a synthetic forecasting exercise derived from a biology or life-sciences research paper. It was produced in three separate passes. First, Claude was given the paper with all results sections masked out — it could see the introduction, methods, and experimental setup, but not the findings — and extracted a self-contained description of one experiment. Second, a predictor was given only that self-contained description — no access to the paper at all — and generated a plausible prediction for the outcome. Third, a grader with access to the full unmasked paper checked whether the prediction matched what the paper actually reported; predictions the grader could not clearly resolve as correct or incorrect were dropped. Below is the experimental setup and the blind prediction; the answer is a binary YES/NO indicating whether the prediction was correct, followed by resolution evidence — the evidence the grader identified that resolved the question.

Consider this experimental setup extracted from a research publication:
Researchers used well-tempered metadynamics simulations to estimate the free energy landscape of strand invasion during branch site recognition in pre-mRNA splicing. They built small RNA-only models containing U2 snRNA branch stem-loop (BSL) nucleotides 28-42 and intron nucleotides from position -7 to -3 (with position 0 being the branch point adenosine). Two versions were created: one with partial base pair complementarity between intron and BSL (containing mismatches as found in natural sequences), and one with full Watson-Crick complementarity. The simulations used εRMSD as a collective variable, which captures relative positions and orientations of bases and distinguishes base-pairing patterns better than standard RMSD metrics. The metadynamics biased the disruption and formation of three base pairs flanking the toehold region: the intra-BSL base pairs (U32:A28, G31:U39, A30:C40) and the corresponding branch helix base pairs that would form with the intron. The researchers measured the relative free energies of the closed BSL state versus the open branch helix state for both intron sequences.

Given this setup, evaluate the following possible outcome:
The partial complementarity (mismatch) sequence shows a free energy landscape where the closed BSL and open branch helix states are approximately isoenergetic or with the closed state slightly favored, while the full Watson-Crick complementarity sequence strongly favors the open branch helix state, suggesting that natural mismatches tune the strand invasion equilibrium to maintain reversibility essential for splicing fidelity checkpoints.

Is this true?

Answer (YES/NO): NO